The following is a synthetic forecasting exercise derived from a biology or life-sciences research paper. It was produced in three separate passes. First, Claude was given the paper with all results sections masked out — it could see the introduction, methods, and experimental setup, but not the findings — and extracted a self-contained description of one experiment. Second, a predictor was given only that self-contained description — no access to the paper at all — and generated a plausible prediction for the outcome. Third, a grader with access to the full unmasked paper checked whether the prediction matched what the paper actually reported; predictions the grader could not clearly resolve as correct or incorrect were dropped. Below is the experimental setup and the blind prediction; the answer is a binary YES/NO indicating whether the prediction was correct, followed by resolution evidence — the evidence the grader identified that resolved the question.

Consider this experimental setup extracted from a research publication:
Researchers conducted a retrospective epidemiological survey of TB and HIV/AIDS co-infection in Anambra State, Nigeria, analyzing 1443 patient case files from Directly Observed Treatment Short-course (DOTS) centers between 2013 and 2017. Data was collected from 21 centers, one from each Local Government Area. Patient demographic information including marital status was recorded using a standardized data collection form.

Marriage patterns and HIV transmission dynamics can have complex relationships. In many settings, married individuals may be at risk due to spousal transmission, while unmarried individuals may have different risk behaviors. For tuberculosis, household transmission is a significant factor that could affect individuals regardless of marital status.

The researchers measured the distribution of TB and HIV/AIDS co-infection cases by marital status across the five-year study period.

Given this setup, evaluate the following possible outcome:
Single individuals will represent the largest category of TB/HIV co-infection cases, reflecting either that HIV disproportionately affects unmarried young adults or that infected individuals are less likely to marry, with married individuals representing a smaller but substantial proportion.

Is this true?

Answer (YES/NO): NO